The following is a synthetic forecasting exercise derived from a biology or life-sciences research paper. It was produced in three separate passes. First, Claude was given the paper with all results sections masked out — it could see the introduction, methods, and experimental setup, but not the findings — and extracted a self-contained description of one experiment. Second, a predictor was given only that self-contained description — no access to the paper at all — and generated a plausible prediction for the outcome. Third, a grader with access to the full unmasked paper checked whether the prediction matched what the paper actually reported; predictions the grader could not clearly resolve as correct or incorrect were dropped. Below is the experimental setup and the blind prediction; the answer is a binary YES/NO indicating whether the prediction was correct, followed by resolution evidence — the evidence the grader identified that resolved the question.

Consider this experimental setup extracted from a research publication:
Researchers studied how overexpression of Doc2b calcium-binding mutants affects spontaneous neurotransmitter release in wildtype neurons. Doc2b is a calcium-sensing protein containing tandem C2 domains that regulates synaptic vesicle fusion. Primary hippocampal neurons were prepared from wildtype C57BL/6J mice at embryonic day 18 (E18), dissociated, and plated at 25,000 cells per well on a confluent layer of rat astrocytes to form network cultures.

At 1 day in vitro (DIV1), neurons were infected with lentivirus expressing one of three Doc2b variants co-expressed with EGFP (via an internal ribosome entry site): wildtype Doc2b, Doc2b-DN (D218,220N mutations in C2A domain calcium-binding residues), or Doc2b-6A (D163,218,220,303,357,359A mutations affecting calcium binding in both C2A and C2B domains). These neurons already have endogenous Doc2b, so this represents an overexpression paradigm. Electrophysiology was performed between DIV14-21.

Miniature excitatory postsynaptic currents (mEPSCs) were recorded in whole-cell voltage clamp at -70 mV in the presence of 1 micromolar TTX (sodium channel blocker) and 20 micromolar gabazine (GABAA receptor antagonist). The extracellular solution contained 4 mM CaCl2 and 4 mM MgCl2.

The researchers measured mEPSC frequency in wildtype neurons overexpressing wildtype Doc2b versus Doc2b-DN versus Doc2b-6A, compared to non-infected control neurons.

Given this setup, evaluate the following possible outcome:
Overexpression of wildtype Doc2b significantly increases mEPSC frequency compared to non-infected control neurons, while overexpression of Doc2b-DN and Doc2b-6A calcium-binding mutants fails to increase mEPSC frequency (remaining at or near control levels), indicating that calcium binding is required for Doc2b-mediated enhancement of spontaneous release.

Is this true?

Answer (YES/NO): NO